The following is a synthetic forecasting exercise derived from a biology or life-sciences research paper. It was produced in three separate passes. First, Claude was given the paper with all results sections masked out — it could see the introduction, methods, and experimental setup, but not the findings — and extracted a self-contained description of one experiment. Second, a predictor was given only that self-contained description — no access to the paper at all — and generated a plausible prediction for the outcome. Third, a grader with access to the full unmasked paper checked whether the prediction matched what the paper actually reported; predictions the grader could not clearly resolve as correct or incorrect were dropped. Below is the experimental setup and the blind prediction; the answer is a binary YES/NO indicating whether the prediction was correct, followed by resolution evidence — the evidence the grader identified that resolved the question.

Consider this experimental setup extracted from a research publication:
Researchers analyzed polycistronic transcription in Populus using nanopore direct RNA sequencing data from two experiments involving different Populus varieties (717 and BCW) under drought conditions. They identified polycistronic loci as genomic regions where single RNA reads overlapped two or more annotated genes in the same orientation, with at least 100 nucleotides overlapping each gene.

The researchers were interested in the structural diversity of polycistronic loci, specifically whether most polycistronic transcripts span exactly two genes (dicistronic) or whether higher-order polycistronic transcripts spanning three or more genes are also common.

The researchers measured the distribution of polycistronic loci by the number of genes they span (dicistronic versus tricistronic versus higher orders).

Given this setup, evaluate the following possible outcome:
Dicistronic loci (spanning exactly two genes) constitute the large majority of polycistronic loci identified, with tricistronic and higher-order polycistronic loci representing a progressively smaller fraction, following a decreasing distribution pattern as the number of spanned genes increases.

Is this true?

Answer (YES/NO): YES